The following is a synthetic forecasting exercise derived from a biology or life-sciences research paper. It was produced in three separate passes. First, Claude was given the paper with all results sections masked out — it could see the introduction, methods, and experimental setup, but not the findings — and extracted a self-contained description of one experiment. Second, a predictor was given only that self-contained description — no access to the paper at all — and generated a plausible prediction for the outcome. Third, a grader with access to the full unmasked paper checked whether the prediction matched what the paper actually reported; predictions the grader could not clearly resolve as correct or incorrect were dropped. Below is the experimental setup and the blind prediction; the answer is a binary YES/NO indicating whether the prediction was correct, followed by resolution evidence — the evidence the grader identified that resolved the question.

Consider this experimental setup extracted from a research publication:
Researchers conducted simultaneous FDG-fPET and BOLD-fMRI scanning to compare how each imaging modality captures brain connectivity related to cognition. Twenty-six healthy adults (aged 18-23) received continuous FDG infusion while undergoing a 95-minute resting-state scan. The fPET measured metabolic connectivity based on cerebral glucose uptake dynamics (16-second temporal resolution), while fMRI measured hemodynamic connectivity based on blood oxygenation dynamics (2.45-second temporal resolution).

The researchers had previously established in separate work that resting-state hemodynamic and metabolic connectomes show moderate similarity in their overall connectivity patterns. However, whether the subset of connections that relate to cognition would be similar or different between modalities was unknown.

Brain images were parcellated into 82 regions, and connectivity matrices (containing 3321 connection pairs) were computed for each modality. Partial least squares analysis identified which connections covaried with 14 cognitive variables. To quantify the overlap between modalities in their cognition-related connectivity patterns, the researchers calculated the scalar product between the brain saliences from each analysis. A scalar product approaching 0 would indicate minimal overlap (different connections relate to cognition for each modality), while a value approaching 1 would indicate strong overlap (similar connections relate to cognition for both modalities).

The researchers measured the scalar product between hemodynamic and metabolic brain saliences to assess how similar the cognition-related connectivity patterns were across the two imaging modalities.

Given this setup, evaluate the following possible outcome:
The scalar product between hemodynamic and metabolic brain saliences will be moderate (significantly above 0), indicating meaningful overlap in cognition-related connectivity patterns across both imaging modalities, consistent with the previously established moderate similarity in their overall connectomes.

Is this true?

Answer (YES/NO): NO